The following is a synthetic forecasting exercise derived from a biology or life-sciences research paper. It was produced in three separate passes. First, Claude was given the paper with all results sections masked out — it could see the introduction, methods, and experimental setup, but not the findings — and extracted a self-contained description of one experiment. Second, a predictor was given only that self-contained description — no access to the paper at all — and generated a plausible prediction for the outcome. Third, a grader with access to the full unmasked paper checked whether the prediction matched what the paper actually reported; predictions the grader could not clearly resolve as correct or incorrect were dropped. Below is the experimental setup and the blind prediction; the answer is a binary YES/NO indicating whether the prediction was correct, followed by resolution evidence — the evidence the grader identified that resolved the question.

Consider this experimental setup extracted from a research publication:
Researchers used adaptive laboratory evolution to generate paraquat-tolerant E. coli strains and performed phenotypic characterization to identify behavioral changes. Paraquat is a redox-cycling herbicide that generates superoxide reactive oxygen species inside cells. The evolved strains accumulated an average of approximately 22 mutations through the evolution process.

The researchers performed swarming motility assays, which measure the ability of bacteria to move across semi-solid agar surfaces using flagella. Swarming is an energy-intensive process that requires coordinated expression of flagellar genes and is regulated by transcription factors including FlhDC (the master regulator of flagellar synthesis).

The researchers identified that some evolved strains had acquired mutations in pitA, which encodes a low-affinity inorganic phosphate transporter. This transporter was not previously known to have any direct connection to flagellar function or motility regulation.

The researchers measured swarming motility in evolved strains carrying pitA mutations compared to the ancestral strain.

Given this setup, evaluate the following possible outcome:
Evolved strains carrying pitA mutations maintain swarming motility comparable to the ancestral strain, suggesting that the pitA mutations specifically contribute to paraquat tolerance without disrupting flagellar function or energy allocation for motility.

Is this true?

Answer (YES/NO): NO